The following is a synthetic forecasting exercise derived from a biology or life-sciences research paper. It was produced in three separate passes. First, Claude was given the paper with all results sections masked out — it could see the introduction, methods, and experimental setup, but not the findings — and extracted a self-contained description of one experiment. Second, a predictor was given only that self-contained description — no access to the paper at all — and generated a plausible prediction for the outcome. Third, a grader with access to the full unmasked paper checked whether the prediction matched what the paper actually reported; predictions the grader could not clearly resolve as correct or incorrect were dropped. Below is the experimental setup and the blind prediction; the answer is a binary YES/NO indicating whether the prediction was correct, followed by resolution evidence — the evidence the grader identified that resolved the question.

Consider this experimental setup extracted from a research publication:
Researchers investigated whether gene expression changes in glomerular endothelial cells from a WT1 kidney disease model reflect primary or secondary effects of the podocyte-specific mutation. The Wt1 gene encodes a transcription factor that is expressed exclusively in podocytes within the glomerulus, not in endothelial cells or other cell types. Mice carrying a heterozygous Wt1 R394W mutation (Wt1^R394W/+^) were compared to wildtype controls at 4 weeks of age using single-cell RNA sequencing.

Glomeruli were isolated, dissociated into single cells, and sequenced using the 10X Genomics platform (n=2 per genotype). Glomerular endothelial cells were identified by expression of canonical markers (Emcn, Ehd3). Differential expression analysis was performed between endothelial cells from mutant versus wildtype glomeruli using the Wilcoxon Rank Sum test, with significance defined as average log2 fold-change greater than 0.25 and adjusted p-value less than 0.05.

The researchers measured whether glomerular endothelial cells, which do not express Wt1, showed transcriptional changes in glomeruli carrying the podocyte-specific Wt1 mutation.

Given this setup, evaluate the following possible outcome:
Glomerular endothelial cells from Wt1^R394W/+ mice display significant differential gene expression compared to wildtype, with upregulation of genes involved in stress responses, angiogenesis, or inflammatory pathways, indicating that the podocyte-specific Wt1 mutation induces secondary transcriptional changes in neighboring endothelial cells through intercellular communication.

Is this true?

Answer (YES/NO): NO